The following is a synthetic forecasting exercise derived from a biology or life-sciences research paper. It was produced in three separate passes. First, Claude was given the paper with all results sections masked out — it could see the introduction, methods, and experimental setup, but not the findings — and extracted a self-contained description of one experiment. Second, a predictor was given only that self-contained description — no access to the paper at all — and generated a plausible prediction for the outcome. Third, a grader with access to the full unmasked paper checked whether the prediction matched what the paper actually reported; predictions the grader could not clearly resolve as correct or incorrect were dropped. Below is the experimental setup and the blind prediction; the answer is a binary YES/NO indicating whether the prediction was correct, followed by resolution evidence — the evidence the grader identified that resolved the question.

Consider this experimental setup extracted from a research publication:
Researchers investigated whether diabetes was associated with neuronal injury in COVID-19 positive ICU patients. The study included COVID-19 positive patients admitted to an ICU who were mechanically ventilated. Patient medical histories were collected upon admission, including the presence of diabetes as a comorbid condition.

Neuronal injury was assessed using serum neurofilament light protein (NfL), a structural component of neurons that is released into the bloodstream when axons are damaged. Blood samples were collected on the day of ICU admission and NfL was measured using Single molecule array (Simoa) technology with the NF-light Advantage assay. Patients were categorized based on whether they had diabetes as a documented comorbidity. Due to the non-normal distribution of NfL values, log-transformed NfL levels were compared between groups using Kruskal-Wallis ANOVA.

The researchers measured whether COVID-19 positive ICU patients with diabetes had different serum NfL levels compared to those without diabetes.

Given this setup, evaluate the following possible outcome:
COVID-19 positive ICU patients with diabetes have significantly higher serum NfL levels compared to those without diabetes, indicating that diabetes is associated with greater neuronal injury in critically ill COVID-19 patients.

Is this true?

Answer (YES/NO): YES